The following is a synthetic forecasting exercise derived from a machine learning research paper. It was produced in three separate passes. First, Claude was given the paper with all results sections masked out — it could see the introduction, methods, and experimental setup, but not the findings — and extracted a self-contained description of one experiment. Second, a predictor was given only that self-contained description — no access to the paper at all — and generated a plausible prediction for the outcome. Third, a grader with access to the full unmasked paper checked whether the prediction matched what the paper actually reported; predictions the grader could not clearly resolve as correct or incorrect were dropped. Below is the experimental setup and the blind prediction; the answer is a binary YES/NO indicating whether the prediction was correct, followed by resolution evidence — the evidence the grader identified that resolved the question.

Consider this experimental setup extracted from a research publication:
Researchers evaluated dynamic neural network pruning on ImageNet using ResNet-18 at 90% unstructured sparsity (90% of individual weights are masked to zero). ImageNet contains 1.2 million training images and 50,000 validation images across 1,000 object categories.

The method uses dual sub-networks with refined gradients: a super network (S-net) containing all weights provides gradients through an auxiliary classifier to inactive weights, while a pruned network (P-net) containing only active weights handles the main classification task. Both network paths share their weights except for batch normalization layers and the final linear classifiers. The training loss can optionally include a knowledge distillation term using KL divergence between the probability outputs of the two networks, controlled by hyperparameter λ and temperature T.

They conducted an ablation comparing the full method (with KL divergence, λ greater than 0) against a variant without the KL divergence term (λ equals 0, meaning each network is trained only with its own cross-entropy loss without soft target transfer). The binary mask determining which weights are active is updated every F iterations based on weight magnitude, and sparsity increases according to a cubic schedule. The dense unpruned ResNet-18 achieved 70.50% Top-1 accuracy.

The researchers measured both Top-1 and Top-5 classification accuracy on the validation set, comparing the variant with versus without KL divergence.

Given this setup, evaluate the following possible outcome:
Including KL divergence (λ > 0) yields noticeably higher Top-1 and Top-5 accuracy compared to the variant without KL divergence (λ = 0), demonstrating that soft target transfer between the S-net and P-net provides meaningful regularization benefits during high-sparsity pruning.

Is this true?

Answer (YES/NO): NO